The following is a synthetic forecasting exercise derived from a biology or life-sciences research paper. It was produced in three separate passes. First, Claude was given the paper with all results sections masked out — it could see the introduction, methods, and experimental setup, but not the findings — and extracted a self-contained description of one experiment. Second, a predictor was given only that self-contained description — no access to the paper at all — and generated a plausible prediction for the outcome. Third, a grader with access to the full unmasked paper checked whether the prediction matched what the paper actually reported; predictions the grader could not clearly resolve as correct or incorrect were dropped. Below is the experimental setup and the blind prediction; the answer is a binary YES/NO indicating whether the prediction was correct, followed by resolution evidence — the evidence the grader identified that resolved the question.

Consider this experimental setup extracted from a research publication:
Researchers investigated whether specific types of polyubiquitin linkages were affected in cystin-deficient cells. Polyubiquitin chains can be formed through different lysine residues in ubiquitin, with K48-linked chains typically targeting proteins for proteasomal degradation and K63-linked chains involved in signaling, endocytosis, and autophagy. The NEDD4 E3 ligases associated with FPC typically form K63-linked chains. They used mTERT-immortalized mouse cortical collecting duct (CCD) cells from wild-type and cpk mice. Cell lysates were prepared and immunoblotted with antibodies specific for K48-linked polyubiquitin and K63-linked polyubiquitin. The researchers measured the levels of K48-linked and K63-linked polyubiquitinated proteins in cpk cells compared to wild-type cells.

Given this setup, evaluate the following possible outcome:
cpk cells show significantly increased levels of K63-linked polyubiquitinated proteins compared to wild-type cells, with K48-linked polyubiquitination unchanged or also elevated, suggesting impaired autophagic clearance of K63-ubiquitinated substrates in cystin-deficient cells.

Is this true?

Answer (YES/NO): NO